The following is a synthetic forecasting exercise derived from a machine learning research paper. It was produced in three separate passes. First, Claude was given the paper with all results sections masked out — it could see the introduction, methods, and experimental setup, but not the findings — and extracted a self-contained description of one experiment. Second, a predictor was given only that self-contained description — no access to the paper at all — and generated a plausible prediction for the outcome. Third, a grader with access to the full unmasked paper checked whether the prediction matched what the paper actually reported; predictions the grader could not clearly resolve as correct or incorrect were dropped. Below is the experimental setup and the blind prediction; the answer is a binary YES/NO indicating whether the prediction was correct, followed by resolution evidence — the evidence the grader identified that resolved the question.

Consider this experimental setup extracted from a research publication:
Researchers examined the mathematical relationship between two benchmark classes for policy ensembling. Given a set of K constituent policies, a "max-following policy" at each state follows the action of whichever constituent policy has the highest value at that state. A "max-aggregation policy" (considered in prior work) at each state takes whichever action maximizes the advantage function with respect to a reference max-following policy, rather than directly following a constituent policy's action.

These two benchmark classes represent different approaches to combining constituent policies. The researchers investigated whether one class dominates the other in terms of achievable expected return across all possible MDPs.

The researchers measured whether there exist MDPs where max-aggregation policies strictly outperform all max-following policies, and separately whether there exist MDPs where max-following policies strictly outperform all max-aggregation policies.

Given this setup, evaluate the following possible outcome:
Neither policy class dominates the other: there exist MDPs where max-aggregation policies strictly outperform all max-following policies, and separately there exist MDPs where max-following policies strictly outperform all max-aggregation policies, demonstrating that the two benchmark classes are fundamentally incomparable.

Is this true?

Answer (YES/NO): YES